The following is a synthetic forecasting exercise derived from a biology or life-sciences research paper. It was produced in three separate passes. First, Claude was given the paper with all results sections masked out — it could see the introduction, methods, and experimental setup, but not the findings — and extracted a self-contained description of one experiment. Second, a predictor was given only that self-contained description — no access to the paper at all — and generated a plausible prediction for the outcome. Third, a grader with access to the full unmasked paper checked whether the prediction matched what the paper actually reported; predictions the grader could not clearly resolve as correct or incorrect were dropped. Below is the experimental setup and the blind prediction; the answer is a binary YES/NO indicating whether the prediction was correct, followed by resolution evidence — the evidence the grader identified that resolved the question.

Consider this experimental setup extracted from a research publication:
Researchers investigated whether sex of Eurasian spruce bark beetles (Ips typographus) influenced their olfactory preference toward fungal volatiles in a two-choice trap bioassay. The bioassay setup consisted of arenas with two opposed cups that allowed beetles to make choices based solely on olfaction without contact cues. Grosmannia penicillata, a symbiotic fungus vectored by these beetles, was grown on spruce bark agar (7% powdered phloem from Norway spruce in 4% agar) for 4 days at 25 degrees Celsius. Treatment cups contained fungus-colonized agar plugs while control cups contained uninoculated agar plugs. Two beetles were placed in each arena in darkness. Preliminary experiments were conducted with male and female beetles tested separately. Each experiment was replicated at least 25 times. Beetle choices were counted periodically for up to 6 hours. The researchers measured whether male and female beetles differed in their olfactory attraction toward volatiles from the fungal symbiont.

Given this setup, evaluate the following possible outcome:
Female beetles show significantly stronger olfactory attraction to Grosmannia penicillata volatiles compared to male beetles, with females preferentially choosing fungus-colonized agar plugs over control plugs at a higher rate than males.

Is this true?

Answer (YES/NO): NO